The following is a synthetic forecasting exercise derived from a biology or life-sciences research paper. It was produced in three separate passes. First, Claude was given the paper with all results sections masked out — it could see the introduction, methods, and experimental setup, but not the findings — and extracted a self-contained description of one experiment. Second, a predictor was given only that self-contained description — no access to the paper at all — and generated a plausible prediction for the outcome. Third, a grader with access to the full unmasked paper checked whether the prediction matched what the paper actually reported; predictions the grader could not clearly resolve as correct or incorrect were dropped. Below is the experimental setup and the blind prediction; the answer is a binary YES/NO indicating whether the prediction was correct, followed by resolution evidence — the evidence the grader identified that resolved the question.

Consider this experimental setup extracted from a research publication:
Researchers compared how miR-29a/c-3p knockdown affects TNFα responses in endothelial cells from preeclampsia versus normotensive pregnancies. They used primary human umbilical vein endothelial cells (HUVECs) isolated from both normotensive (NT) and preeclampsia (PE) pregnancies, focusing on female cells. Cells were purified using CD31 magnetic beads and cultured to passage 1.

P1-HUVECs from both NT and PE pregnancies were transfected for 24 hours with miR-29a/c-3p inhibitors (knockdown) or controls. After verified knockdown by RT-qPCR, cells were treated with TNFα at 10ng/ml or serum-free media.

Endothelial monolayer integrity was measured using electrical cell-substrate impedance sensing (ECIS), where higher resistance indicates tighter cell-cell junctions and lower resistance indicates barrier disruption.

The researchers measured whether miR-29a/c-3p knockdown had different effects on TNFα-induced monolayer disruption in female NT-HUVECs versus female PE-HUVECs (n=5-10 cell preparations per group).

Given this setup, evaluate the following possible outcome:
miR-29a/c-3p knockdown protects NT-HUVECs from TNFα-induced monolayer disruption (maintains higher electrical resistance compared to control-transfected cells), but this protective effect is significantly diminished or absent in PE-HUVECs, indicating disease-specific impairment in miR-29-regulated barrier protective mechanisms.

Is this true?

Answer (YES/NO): NO